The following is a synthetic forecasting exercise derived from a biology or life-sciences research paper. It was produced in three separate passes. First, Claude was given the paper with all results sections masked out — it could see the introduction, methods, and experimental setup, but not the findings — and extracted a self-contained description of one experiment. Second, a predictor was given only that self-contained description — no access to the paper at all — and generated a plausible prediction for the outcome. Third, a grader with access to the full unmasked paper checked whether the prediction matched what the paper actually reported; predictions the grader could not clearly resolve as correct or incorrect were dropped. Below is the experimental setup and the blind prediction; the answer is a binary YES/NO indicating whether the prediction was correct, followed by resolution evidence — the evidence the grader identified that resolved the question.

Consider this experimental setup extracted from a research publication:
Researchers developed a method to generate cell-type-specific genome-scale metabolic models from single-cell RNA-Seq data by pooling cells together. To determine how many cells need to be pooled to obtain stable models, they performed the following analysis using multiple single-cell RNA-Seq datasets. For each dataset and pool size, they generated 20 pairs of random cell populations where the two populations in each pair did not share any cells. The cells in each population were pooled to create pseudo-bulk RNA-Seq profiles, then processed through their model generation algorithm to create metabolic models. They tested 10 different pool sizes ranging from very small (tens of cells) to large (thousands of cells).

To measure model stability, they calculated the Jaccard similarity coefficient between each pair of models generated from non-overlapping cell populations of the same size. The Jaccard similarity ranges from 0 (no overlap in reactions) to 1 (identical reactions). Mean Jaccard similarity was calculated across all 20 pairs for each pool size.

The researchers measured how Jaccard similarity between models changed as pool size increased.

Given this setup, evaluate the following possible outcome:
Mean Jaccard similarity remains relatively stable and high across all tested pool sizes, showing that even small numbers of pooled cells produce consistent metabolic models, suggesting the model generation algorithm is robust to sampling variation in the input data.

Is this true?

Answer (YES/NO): NO